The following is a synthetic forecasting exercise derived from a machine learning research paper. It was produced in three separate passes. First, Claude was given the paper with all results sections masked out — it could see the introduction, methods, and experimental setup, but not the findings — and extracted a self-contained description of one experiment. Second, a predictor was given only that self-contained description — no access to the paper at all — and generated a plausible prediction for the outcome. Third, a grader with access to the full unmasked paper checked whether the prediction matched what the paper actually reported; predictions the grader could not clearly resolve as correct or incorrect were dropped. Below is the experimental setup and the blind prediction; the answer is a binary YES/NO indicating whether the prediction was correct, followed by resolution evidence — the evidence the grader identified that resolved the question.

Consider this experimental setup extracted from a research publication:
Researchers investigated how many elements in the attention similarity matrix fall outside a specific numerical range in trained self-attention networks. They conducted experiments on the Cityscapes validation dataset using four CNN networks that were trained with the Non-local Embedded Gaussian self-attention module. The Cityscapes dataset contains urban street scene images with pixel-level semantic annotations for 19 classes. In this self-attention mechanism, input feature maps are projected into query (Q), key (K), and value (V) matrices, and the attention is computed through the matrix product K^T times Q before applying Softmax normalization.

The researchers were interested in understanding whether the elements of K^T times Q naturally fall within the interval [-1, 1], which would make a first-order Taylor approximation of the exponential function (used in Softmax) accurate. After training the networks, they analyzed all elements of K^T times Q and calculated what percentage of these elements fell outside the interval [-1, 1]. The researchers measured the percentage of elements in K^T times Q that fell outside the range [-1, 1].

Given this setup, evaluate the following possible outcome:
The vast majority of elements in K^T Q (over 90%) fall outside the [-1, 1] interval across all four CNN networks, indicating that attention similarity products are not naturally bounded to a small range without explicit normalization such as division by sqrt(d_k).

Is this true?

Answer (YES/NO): NO